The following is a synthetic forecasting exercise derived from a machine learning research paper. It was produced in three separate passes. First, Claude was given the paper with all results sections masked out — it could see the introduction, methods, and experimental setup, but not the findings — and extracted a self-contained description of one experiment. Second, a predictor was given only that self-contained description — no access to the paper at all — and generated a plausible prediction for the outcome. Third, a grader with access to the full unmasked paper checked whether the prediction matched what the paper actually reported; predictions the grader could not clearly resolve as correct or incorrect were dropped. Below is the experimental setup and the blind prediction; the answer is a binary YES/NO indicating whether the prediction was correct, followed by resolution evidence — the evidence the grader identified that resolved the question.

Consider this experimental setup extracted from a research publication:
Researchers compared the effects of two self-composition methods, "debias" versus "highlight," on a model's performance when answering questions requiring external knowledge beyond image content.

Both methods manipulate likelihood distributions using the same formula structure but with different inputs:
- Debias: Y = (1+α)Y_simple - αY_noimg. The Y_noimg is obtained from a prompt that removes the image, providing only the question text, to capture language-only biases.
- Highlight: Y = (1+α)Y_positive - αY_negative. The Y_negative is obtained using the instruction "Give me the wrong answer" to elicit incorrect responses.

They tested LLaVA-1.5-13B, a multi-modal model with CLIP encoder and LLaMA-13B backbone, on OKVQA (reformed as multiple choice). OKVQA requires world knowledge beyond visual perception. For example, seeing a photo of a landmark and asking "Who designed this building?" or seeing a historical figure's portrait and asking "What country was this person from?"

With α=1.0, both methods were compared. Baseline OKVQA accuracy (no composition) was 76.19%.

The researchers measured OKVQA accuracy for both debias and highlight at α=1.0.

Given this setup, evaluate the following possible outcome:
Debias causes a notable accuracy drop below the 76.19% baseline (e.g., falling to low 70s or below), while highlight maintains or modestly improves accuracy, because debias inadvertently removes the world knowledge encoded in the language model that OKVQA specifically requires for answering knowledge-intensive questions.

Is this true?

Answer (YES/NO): NO